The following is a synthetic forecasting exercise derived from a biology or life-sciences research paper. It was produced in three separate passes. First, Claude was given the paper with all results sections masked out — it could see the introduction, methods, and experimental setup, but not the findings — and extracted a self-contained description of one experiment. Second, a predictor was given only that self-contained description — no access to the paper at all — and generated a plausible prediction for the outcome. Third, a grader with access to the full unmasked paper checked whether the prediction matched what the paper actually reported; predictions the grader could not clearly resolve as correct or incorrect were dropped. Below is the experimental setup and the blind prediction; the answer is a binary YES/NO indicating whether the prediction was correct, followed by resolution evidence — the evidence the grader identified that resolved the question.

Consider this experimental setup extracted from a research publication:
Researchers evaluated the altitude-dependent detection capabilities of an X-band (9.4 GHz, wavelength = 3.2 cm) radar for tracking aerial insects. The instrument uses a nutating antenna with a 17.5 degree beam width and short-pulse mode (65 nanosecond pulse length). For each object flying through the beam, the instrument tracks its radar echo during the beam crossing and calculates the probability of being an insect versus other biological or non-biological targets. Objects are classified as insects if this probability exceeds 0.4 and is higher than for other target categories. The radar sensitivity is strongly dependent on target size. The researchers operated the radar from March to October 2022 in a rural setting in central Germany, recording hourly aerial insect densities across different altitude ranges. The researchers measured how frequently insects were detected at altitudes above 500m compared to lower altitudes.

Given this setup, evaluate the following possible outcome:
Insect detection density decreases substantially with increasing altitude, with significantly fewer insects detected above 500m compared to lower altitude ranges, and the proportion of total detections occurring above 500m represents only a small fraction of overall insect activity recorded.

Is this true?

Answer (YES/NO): YES